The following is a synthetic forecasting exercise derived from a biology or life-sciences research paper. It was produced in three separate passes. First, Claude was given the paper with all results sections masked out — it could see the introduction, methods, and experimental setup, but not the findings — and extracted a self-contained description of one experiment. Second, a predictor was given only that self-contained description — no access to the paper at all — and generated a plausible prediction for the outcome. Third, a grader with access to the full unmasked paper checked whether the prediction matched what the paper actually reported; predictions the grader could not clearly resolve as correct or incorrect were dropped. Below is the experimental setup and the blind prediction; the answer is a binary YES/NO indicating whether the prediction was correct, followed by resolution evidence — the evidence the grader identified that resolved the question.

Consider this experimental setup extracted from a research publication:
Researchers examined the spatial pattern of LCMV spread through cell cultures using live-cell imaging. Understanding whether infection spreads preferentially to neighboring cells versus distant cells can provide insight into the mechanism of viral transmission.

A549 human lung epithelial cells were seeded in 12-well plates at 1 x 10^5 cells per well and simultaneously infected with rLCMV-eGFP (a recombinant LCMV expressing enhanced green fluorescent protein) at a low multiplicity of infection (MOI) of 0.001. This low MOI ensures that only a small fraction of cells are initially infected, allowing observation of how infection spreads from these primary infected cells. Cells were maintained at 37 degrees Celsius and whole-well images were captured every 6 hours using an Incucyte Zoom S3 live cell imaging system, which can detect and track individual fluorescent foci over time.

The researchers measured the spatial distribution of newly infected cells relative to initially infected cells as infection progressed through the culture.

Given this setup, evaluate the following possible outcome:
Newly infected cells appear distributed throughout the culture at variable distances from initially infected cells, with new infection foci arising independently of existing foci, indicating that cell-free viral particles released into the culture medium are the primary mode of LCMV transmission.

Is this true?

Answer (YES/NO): NO